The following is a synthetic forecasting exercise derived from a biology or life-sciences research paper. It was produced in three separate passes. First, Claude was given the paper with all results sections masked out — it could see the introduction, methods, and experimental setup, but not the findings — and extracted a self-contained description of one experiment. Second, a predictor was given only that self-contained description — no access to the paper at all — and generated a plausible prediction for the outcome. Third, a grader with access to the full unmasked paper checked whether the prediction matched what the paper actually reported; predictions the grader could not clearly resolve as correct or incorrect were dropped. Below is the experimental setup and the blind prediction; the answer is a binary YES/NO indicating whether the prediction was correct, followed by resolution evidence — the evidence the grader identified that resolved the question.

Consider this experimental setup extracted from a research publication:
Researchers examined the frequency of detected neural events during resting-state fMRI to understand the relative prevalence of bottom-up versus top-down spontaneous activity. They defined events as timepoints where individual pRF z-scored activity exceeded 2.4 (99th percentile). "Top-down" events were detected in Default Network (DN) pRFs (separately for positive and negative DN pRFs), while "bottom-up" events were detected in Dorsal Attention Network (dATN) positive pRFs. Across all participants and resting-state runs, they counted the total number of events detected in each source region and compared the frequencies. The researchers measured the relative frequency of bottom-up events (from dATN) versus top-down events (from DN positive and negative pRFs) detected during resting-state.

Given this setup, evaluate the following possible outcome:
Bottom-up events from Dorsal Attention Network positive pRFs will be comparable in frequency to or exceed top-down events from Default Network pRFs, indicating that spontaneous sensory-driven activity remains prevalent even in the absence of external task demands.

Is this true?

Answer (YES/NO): YES